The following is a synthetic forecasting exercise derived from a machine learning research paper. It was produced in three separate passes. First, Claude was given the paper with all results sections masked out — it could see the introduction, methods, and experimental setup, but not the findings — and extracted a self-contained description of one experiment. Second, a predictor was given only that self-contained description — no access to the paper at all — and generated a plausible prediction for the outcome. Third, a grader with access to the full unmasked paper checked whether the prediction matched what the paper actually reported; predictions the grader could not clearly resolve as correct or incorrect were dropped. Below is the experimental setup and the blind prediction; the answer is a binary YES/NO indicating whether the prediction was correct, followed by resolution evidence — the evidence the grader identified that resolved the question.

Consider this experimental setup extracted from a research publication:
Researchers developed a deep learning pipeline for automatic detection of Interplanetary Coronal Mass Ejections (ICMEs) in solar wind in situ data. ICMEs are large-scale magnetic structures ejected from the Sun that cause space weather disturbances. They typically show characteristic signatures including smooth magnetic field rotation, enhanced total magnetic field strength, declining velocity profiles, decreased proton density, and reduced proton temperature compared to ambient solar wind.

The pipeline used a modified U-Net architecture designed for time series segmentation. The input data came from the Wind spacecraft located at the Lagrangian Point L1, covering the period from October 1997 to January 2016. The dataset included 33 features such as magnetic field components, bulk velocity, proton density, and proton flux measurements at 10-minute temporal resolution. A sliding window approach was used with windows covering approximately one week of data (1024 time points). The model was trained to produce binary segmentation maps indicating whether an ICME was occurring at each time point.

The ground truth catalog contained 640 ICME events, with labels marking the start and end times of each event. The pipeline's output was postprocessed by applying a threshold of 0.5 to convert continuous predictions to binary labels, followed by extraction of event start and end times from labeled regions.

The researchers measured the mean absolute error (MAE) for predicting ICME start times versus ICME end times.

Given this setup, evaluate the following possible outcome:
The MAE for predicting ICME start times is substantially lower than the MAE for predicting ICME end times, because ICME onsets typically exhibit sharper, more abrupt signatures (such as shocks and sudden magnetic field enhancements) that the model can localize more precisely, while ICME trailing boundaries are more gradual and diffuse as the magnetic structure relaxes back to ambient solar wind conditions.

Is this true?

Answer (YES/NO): NO